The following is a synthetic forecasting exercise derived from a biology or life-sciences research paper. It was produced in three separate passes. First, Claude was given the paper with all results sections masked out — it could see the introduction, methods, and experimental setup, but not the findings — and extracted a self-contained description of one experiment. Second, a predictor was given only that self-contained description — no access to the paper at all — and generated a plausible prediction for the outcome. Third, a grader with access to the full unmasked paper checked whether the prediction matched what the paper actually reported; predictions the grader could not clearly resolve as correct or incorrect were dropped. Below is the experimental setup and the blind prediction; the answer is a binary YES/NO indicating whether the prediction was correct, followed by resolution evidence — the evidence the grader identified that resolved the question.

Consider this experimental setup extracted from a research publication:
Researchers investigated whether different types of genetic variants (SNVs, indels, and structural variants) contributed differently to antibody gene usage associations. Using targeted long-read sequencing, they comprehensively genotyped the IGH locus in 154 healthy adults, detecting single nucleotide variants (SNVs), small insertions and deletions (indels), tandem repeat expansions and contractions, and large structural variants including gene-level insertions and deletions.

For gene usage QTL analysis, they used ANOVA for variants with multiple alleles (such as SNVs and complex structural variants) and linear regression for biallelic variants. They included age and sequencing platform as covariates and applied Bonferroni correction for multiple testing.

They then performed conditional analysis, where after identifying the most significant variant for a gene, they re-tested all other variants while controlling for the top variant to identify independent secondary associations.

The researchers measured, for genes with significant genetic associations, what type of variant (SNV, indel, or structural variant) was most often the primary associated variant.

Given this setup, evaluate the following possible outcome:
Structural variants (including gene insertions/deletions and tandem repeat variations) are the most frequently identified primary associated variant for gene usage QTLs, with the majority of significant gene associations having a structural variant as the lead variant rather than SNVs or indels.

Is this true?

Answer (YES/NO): NO